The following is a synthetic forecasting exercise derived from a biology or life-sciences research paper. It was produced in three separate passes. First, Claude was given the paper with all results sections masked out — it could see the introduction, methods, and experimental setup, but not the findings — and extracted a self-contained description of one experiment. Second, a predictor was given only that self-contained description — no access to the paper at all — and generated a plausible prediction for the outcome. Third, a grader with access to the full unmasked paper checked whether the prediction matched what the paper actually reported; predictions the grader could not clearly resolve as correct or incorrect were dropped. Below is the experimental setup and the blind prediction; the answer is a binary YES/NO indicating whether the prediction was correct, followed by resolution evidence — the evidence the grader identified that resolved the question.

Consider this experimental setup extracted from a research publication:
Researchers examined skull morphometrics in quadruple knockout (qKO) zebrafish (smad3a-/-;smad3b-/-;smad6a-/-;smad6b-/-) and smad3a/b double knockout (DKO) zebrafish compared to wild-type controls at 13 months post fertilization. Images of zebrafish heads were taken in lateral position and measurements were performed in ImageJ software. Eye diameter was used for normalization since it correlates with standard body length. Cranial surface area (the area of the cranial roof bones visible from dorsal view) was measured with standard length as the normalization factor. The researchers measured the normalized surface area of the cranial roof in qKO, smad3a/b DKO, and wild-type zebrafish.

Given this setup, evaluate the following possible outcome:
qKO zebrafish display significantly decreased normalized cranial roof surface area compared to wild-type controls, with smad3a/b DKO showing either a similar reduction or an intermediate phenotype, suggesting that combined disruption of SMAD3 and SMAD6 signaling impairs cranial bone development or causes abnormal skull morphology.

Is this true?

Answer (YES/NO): NO